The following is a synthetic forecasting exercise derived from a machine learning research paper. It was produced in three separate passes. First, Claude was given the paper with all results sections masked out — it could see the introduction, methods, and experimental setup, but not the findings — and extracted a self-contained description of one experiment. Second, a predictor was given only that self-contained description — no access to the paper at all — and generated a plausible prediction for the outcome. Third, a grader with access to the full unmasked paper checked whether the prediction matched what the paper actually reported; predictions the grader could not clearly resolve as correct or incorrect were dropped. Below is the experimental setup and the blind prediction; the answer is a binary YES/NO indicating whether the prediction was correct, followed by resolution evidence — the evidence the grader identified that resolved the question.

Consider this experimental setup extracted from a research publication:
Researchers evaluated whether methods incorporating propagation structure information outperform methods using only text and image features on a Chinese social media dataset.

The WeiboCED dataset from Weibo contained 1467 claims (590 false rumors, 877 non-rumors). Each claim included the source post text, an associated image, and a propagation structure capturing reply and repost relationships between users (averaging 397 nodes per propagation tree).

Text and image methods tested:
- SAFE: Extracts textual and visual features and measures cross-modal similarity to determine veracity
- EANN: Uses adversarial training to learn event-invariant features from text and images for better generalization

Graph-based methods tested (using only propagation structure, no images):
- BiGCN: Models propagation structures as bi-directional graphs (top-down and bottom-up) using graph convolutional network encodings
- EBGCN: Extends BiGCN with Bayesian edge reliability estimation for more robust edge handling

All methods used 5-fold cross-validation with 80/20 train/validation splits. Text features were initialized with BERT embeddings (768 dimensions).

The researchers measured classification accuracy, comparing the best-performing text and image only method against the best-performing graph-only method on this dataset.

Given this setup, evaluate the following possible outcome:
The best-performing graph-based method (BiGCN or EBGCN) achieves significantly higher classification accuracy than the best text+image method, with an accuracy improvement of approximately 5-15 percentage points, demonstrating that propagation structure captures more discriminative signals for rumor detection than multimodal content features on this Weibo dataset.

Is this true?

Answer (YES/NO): NO